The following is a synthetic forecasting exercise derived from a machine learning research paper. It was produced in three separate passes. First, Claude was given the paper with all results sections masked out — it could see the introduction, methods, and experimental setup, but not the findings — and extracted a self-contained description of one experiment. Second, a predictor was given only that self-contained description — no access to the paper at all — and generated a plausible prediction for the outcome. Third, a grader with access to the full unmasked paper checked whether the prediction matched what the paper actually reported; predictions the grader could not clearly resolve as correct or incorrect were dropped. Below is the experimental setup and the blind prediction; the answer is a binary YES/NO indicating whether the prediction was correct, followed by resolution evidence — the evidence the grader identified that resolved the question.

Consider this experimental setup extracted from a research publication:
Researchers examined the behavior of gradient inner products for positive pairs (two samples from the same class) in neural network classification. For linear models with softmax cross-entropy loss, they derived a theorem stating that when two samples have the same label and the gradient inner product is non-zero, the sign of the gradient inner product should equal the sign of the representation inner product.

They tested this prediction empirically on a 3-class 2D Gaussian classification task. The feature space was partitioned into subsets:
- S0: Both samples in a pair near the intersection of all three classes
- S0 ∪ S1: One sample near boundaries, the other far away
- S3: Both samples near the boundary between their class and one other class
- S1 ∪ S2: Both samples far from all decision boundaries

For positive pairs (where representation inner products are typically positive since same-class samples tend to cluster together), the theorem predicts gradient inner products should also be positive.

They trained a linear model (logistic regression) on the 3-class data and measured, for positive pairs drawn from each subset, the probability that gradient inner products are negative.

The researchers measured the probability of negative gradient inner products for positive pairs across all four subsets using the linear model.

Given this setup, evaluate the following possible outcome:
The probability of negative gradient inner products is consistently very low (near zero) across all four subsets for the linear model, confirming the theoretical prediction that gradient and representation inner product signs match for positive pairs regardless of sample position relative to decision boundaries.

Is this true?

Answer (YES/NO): YES